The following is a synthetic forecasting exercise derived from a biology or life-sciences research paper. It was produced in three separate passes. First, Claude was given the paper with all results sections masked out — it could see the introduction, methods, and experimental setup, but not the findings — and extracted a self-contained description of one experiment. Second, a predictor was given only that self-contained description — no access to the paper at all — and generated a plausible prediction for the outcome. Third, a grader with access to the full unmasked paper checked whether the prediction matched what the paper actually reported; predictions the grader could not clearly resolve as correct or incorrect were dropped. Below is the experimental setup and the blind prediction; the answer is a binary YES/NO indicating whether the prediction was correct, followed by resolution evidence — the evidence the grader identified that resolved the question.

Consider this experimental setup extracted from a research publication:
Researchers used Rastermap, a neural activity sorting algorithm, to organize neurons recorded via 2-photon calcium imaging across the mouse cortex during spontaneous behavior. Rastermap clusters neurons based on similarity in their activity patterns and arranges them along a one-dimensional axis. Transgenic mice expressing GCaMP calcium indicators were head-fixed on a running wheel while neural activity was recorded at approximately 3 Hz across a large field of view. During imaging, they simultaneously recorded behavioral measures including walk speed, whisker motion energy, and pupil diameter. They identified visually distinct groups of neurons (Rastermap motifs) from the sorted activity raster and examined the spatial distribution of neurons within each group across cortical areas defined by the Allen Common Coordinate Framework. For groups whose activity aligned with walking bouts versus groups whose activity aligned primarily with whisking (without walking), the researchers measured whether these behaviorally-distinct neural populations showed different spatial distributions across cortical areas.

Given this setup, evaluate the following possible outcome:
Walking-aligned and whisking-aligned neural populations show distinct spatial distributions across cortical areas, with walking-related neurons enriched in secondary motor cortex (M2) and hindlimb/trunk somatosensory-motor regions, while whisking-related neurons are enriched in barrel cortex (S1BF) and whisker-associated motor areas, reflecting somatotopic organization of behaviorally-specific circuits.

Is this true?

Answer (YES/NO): NO